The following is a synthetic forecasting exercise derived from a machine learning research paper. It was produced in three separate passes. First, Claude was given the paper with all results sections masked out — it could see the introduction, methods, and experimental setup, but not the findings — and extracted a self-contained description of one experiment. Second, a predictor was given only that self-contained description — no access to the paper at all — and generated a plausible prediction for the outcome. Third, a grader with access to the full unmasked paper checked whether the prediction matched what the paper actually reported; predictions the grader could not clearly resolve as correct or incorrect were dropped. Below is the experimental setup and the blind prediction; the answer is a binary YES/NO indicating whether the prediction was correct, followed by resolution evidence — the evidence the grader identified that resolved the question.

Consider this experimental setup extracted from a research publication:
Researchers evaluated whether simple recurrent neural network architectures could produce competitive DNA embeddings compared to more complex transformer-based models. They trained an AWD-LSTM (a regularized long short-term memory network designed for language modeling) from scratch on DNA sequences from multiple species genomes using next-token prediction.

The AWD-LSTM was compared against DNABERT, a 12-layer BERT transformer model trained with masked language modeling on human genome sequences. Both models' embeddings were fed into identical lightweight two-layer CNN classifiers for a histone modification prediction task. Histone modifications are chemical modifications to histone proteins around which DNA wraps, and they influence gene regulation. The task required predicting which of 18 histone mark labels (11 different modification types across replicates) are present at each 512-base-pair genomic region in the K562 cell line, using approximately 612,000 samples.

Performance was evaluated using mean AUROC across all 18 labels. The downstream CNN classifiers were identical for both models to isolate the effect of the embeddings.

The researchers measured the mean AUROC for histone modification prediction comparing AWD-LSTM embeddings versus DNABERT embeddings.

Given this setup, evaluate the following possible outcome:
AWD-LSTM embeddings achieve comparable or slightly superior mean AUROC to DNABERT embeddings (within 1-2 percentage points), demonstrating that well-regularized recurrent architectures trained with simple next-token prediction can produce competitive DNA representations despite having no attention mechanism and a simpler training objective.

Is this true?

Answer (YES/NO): NO